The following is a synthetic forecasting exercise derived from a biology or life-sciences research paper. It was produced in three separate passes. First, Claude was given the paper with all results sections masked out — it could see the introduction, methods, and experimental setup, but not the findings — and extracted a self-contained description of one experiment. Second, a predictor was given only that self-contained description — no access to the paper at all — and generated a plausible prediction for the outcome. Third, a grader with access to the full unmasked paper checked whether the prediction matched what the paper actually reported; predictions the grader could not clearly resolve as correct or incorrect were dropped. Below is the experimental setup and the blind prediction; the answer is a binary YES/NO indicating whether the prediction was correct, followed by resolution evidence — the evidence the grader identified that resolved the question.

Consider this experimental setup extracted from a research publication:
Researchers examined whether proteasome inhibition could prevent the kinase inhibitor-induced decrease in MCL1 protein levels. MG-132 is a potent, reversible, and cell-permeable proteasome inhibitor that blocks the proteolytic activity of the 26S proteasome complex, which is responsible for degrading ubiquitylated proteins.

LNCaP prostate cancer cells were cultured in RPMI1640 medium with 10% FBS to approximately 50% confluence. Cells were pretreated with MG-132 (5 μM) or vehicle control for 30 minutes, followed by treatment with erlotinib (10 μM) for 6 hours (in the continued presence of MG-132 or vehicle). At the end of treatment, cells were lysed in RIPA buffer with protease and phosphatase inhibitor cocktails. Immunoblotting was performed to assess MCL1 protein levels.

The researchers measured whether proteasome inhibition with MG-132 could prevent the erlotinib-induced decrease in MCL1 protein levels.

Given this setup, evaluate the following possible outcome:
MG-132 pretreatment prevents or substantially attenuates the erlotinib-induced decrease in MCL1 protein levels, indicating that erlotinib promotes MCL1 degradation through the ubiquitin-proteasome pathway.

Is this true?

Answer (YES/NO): YES